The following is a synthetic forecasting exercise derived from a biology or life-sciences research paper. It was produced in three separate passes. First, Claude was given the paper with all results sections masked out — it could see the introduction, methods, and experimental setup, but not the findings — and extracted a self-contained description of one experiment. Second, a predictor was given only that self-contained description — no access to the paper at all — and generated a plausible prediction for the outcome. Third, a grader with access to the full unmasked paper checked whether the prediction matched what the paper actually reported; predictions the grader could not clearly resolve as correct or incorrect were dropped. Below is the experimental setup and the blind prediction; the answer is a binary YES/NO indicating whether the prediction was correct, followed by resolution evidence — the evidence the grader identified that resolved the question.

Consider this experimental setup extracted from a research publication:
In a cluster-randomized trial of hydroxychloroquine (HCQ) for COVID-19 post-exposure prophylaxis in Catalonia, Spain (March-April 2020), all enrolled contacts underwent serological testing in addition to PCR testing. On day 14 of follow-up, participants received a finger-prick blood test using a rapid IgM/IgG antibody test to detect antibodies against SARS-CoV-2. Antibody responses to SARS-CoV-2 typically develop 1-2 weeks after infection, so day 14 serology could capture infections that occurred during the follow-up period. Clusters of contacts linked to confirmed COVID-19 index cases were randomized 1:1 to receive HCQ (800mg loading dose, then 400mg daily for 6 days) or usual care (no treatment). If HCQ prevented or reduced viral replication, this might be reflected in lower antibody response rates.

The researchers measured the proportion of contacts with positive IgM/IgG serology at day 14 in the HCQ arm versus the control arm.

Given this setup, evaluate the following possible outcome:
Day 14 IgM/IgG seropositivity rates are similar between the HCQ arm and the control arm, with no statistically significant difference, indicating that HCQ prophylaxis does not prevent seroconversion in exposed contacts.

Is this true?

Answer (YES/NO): NO